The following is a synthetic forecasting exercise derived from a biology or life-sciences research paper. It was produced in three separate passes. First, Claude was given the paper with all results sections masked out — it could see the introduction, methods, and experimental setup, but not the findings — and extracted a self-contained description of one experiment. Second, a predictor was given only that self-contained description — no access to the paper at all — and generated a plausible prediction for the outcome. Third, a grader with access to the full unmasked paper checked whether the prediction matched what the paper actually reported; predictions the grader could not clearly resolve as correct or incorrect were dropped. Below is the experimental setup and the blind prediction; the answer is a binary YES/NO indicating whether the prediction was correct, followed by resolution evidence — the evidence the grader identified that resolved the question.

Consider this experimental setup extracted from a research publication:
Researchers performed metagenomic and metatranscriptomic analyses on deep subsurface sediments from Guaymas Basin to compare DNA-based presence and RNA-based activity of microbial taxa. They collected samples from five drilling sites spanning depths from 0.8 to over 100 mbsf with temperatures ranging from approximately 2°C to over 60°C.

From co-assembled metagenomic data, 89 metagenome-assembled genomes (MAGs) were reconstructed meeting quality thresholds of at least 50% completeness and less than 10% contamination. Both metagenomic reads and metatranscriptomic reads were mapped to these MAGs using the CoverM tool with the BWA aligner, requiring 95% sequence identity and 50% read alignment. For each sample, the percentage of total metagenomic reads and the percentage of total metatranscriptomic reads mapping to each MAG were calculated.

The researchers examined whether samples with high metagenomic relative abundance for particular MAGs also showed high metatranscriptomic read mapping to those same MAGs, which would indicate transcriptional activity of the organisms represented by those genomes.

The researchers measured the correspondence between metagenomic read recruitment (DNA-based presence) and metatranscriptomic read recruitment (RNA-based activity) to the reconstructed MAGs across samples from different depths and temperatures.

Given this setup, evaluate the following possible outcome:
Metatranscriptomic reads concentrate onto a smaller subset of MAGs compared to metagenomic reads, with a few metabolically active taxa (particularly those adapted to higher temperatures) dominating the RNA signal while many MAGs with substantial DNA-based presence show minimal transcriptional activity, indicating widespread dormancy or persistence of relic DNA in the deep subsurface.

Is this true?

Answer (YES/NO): NO